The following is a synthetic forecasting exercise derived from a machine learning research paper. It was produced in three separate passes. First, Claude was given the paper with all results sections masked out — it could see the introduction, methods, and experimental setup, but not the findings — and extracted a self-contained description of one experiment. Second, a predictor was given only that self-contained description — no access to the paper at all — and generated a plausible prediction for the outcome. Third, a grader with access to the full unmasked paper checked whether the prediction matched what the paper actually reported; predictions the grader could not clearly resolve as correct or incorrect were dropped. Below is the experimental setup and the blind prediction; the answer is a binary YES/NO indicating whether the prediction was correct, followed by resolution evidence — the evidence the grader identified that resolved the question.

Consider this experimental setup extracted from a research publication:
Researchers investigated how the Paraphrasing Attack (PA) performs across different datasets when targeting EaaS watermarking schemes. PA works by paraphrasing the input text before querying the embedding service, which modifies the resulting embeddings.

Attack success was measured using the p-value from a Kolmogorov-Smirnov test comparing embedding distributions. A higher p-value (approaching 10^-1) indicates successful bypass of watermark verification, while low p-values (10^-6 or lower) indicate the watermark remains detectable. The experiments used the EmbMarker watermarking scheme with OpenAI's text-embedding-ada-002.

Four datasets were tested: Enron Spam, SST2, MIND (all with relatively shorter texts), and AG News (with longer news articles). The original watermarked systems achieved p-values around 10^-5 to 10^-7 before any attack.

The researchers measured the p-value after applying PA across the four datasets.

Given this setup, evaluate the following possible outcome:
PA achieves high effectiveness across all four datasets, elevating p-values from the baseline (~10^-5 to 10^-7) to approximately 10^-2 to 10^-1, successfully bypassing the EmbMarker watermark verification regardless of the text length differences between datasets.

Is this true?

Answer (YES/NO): NO